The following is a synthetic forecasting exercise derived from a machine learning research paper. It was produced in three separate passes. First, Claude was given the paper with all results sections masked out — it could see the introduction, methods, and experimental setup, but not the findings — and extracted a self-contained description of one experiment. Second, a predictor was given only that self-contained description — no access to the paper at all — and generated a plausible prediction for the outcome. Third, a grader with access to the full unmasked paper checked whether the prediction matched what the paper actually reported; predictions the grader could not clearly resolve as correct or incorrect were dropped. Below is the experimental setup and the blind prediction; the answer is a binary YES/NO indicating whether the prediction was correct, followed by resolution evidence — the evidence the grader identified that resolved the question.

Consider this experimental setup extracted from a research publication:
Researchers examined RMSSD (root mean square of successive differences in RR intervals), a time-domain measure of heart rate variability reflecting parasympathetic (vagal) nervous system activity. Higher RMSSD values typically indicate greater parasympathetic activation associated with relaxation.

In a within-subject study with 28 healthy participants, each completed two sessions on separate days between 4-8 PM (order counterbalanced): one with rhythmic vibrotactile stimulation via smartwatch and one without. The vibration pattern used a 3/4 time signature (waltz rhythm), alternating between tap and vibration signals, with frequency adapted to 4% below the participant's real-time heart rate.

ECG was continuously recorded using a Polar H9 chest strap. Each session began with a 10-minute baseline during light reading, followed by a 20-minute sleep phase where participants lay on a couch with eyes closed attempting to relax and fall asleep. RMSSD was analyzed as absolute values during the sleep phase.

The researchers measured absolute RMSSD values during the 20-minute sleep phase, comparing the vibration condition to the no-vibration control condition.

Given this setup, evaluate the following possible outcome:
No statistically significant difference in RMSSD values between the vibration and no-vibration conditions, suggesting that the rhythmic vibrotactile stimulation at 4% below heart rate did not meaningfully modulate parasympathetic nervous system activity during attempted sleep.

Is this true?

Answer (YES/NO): YES